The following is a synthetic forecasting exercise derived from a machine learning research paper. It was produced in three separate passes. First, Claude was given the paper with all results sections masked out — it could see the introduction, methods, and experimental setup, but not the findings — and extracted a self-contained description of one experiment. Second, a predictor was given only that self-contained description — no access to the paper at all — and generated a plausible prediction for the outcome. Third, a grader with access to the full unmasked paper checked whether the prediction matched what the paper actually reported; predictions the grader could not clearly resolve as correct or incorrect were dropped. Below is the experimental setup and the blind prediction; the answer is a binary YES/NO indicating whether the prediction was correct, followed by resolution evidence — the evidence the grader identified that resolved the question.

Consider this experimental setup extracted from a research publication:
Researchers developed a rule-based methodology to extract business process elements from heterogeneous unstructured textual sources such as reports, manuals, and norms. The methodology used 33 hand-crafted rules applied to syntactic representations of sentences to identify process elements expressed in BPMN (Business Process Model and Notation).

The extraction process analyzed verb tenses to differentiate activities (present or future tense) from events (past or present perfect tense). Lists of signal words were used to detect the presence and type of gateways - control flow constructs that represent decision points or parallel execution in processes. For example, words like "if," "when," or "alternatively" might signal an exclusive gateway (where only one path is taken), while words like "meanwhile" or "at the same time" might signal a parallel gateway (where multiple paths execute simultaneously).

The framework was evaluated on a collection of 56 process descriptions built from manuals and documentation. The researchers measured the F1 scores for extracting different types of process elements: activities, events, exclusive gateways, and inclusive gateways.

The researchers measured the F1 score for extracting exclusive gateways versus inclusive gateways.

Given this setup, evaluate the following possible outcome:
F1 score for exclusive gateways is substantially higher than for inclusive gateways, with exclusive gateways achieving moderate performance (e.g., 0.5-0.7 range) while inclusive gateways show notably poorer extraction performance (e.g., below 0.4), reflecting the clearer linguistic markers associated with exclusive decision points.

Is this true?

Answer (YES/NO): NO